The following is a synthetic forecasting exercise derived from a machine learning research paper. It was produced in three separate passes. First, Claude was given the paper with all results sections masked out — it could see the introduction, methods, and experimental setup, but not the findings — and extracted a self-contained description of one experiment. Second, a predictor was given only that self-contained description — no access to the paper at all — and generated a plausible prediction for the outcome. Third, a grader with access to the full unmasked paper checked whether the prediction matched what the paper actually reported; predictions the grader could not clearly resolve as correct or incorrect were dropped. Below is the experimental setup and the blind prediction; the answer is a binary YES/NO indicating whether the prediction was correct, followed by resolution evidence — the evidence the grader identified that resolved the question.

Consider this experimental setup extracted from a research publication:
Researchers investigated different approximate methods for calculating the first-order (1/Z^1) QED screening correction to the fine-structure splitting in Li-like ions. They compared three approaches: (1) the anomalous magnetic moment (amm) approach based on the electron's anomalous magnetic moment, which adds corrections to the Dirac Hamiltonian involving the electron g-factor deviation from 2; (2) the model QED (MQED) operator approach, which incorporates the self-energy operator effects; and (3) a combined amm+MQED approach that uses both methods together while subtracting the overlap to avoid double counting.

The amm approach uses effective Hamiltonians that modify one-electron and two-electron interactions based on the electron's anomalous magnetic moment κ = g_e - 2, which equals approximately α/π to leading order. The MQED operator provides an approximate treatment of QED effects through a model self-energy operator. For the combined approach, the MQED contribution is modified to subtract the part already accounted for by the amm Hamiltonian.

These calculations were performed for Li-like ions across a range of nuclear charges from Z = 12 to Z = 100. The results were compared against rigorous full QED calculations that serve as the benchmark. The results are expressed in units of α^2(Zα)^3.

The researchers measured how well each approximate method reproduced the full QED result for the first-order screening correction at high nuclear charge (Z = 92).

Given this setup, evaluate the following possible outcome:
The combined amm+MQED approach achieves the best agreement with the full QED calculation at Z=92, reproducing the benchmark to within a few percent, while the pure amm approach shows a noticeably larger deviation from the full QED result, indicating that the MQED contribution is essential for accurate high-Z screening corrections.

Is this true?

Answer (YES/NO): NO